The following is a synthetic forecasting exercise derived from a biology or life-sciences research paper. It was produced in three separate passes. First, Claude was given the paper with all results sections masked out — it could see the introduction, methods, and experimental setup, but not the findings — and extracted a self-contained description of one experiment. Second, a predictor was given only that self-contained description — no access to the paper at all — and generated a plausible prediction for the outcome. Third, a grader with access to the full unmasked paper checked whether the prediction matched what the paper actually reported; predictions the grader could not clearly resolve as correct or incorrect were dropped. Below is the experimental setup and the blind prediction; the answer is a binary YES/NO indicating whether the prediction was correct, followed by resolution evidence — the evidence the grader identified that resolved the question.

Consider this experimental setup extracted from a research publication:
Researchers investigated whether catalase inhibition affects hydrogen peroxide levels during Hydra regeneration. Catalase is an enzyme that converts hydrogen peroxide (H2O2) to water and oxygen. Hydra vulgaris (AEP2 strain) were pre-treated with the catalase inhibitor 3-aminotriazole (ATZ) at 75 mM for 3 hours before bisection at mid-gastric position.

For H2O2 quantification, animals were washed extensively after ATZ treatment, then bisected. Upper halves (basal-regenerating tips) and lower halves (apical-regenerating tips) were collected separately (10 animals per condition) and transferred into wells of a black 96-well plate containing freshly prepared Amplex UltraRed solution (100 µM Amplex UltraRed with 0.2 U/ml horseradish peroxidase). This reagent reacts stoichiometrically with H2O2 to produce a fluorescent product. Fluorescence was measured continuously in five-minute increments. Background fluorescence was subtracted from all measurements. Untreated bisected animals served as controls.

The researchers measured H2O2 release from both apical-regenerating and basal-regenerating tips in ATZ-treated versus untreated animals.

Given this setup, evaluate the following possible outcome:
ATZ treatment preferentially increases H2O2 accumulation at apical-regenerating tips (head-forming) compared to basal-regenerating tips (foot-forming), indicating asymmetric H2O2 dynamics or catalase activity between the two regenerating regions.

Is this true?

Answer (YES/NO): NO